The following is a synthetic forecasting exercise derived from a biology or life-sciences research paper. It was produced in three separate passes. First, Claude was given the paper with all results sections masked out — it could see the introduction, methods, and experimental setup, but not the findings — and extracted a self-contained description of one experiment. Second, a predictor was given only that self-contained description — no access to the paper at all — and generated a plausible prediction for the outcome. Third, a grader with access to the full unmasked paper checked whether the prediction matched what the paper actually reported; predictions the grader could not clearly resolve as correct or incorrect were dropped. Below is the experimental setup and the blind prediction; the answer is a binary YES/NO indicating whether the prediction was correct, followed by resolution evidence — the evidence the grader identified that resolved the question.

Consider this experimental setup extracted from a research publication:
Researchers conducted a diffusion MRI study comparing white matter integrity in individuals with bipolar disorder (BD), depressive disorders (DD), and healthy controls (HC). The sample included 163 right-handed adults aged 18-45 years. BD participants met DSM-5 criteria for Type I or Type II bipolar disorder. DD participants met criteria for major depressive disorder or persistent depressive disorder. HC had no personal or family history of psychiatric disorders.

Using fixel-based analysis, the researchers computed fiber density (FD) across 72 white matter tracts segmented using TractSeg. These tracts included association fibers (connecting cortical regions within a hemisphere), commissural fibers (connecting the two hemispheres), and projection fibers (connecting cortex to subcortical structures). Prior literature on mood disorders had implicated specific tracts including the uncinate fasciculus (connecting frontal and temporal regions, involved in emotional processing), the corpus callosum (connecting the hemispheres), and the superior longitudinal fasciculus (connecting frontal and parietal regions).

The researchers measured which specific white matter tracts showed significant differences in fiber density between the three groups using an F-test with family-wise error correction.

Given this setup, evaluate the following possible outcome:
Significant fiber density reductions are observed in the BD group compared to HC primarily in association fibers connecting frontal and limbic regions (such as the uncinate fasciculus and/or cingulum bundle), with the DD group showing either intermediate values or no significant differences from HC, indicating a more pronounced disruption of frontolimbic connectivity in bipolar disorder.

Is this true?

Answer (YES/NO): NO